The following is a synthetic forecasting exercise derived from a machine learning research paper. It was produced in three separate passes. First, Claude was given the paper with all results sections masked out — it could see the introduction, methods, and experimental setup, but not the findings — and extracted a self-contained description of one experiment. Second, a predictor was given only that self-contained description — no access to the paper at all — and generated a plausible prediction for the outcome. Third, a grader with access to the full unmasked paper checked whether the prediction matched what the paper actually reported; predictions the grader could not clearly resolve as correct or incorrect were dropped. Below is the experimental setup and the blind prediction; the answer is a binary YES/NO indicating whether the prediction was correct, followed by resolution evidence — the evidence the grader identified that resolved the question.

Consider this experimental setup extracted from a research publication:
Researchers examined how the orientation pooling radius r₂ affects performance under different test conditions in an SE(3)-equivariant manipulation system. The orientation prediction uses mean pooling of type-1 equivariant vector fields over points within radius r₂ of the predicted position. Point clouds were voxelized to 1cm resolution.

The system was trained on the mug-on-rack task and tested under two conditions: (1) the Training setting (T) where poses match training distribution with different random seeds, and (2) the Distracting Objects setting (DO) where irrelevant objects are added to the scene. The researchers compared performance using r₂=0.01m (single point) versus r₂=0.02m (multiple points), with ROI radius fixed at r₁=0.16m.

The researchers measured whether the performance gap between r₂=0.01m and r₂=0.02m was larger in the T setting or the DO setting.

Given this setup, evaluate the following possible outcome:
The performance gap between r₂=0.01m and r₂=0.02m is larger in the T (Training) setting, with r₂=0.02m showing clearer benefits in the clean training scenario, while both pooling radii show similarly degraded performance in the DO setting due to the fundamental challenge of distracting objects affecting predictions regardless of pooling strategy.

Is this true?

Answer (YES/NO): NO